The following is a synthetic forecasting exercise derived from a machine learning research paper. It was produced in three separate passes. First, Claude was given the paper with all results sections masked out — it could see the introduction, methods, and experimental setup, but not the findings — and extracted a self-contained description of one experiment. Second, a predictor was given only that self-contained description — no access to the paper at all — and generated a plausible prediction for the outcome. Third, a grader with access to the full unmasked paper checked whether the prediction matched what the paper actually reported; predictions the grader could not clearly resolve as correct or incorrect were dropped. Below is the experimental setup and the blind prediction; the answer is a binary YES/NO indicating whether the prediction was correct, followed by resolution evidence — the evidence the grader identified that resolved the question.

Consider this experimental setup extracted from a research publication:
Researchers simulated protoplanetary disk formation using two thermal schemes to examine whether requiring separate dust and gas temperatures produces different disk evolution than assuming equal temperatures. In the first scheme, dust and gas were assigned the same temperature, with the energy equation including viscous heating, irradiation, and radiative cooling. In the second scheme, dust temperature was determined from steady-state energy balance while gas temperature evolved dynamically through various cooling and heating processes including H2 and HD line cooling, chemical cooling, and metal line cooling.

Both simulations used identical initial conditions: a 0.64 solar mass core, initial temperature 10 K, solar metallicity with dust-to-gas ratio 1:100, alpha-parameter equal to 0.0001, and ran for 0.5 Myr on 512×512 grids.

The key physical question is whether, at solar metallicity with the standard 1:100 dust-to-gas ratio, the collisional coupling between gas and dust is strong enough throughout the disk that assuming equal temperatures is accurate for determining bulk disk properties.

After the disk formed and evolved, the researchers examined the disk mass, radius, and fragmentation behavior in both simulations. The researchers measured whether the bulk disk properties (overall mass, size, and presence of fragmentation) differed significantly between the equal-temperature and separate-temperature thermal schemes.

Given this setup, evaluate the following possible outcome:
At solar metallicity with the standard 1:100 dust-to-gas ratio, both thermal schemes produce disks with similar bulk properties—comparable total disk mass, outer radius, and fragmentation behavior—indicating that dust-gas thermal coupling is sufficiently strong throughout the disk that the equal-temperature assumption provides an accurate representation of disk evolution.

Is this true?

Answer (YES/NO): YES